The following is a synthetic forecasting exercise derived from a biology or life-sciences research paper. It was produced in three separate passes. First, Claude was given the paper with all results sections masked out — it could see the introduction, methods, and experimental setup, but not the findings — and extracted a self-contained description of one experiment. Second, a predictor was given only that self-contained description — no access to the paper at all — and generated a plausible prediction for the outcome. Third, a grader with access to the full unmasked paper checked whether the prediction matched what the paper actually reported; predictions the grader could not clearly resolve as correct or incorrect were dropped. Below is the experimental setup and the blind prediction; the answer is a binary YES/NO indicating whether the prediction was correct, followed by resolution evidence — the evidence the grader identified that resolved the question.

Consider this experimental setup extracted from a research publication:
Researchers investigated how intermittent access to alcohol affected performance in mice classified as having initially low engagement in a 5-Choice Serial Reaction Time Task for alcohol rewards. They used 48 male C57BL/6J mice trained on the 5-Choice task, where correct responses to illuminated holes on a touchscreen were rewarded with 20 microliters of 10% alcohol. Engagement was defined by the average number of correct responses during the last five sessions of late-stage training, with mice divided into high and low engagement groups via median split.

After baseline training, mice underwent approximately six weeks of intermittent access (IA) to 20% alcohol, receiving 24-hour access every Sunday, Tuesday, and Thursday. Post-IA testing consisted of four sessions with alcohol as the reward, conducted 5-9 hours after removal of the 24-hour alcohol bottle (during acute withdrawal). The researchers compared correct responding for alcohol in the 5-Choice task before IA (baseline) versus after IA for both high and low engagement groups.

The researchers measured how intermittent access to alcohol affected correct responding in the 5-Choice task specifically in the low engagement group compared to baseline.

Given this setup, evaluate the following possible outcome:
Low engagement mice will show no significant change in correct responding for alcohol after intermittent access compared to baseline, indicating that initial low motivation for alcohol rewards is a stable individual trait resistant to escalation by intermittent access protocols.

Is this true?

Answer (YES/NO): NO